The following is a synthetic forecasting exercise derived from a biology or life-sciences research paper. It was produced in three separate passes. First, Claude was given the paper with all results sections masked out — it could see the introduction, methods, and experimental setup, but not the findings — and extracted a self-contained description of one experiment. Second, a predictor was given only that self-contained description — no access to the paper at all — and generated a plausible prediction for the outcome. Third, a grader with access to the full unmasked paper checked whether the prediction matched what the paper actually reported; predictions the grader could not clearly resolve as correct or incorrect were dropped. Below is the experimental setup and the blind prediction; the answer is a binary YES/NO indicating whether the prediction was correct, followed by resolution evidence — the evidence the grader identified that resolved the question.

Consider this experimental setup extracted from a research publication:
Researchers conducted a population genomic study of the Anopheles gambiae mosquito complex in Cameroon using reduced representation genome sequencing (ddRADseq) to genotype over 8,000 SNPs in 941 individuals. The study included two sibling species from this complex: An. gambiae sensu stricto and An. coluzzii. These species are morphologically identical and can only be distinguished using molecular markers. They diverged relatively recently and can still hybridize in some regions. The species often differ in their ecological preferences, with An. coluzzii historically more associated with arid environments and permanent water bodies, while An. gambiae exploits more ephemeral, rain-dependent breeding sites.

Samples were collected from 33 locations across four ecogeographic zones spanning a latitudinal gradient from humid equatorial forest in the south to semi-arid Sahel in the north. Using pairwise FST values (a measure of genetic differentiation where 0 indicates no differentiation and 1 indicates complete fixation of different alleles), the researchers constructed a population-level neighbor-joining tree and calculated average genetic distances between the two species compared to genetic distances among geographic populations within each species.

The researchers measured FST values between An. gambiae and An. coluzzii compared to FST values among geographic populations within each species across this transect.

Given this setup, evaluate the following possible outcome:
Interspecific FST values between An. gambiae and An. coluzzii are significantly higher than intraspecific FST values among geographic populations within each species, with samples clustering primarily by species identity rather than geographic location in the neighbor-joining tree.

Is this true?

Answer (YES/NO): YES